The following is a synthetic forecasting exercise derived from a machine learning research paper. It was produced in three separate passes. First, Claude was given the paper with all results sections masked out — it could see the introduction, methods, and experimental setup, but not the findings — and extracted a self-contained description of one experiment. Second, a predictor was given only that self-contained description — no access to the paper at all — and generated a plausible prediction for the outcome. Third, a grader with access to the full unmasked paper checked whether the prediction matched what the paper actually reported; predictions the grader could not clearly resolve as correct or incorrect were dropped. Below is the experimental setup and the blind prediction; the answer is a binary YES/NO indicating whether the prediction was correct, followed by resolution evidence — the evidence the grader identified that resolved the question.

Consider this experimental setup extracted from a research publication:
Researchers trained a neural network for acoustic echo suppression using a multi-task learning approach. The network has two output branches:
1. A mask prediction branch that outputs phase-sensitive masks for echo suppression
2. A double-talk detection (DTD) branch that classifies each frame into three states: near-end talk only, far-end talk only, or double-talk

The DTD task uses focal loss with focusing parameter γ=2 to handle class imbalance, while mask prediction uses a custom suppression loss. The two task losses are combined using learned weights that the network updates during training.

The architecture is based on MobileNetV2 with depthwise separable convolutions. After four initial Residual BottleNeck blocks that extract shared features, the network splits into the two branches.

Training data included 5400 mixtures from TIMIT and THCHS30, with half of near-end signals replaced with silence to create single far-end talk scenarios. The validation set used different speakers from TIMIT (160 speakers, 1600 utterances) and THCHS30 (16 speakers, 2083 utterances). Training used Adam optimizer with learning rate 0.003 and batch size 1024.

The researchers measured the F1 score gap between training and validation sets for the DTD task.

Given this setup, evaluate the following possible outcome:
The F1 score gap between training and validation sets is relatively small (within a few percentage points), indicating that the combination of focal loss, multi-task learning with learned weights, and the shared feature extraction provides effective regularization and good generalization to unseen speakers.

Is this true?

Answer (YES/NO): YES